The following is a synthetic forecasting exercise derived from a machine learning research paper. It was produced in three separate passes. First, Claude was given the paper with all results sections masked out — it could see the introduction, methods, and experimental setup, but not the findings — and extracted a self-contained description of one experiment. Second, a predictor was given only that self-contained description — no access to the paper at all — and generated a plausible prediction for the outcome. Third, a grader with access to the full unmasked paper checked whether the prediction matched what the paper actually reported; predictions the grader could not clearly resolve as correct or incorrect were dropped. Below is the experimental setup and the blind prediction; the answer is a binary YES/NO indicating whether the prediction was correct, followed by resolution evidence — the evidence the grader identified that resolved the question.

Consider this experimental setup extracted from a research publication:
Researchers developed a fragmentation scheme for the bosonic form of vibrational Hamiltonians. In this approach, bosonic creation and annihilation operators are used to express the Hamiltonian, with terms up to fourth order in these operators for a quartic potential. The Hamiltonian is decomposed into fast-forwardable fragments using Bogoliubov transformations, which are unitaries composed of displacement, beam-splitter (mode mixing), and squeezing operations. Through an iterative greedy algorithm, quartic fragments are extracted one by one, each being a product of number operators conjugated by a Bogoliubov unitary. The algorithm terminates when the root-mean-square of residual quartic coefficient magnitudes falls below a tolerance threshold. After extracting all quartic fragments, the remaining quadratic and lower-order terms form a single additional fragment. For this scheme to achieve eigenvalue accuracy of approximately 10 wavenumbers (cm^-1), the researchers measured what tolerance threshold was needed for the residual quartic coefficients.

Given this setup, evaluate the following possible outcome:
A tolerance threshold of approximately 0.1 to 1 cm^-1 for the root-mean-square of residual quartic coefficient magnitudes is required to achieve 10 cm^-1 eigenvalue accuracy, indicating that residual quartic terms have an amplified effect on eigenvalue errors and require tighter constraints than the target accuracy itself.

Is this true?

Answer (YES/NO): YES